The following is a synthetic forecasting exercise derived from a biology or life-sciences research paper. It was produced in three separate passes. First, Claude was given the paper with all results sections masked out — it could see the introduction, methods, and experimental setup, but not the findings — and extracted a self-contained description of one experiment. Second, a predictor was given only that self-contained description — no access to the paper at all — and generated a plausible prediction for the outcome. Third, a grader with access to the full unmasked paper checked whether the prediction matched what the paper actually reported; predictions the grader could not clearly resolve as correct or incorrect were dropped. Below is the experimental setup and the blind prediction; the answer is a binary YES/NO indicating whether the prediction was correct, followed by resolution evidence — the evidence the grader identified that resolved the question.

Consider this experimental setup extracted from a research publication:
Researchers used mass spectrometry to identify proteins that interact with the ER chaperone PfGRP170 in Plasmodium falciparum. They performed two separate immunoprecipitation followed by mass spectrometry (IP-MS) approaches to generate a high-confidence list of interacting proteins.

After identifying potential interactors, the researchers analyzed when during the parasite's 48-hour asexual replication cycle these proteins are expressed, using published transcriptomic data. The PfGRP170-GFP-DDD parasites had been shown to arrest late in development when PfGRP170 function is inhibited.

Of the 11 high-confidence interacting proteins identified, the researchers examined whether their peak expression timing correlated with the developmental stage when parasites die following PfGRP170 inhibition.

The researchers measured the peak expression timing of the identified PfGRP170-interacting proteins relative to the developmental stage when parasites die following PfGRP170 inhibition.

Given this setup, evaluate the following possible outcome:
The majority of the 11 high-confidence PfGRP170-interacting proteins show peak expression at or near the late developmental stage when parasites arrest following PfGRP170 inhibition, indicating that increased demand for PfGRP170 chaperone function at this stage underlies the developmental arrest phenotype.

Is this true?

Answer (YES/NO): YES